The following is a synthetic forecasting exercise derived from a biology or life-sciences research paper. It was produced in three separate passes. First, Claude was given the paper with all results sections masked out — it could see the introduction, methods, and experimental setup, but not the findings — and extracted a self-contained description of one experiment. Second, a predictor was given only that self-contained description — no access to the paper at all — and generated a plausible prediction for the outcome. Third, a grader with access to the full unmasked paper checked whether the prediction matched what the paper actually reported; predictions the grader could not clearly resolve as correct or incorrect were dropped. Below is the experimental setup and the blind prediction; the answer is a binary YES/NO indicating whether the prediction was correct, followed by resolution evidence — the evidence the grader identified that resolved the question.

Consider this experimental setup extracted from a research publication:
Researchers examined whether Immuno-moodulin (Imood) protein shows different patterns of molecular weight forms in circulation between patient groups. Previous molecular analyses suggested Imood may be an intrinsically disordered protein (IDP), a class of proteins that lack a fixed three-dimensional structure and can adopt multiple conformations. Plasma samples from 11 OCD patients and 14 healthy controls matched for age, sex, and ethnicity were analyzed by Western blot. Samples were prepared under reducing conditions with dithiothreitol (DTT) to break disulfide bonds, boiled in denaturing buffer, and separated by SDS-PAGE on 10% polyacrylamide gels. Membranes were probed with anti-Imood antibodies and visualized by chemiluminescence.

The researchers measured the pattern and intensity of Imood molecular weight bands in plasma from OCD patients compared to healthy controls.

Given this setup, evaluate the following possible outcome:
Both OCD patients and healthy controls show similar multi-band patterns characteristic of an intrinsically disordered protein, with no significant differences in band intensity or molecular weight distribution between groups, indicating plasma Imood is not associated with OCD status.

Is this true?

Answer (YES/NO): NO